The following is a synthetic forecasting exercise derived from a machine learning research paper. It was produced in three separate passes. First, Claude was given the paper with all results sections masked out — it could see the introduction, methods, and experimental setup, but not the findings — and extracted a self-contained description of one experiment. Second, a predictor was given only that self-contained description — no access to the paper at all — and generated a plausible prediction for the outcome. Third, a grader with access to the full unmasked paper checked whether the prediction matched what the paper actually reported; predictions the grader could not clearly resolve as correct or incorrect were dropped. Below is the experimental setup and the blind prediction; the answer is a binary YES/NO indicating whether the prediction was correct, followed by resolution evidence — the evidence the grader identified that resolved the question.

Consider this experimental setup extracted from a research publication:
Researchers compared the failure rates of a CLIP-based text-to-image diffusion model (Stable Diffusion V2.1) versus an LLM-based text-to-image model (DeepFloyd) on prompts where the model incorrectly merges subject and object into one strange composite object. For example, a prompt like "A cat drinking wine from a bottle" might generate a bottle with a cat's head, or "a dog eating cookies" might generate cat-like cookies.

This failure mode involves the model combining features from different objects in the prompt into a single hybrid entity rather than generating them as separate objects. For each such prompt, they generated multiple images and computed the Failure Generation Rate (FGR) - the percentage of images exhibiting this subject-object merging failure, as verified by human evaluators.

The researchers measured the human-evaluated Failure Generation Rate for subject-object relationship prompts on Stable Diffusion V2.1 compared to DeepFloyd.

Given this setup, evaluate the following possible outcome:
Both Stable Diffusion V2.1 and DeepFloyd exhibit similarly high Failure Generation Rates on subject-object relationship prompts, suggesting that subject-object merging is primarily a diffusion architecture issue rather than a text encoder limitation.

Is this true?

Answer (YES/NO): NO